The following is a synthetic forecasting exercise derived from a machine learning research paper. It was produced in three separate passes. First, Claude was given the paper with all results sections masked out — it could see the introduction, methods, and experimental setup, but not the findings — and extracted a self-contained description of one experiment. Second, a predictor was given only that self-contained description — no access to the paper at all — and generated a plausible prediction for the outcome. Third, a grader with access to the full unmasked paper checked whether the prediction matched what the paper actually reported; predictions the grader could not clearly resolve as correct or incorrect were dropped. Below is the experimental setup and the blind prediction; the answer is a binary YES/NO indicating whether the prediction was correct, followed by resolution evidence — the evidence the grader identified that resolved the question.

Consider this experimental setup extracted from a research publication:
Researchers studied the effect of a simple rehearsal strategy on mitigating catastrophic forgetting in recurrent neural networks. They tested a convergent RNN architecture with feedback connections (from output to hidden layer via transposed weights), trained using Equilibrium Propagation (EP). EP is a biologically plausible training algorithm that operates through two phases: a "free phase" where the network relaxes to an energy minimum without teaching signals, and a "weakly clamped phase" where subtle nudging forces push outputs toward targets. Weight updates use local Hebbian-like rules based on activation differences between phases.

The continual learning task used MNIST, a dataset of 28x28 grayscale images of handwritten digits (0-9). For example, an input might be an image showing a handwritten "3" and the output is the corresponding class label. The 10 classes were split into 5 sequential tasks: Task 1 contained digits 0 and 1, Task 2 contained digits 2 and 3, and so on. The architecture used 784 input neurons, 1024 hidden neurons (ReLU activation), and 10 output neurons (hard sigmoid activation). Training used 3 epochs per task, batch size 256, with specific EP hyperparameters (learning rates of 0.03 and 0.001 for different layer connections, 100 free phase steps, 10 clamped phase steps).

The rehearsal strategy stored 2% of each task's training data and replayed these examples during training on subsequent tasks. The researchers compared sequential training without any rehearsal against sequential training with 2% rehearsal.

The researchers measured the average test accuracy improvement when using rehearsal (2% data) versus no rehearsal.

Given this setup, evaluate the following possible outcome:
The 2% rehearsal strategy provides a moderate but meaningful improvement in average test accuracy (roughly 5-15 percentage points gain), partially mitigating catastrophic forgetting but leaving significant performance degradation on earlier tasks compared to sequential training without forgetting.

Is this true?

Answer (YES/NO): YES